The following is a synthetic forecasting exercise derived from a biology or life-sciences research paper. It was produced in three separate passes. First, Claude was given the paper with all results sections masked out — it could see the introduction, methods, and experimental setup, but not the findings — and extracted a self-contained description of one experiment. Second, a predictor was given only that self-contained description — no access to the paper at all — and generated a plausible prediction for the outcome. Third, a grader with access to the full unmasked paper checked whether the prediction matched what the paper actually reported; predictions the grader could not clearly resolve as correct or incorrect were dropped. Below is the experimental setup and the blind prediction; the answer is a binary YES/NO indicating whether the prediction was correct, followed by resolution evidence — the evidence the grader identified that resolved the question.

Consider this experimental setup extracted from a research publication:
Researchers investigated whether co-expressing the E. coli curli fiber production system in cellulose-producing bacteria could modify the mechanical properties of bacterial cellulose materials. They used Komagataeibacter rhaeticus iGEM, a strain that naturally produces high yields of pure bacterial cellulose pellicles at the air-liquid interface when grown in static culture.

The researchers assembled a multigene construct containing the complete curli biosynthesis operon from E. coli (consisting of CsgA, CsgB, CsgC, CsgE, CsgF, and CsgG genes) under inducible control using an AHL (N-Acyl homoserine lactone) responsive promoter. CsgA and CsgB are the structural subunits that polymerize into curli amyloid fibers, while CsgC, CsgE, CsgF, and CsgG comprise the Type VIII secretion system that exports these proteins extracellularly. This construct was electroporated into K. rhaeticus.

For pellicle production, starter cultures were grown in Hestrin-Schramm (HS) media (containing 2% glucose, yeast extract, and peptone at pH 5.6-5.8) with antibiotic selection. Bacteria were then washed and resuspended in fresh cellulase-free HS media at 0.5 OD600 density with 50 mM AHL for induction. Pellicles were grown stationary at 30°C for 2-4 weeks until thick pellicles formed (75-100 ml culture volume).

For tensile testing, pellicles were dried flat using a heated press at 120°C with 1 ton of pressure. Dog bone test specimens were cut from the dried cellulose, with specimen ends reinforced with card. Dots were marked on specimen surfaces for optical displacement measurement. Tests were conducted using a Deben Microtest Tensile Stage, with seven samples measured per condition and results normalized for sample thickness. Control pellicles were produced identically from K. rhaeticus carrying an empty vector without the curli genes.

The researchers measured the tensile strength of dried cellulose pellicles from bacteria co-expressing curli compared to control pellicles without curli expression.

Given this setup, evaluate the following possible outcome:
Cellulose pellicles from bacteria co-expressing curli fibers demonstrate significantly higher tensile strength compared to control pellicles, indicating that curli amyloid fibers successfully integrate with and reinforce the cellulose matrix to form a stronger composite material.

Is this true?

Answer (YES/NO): NO